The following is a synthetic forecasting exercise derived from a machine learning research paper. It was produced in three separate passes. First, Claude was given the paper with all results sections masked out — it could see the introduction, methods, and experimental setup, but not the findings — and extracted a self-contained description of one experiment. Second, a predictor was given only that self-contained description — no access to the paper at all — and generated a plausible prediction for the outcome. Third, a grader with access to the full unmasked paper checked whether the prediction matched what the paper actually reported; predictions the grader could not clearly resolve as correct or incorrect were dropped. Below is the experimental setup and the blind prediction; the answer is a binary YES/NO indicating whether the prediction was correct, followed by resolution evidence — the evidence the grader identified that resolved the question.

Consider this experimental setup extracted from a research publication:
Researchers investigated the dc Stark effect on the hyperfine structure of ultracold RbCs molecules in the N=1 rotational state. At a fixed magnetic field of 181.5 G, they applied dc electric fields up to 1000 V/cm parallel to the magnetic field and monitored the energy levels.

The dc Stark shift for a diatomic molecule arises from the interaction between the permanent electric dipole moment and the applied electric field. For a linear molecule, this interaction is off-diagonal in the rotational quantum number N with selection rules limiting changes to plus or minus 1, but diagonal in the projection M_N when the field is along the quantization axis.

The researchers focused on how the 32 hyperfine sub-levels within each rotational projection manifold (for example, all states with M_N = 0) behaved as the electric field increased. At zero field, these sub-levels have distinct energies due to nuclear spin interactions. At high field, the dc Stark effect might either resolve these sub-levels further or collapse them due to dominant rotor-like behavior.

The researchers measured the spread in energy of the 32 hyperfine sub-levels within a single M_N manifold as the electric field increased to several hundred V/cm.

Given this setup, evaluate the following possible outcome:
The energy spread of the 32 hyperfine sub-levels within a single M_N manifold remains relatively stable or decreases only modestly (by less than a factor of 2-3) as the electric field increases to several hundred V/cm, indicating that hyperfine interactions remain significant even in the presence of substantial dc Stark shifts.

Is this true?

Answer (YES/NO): NO